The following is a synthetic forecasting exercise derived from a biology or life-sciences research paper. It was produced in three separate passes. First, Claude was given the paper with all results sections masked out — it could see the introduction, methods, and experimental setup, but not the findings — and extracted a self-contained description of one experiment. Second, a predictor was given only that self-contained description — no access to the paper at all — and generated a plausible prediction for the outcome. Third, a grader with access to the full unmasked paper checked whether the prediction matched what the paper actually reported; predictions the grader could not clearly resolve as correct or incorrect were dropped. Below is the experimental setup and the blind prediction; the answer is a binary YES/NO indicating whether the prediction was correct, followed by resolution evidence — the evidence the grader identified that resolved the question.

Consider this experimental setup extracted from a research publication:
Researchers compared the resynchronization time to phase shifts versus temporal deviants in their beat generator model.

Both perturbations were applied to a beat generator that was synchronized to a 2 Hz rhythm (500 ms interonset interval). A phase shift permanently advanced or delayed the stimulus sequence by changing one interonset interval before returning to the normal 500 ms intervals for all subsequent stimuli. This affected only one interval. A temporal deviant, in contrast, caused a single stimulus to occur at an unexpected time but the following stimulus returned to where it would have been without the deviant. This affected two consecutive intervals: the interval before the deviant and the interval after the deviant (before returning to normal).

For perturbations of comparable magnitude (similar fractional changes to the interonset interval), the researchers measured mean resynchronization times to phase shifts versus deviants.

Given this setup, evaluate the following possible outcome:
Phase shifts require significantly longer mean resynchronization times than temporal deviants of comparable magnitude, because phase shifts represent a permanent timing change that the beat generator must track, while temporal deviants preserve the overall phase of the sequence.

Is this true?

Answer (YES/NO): NO